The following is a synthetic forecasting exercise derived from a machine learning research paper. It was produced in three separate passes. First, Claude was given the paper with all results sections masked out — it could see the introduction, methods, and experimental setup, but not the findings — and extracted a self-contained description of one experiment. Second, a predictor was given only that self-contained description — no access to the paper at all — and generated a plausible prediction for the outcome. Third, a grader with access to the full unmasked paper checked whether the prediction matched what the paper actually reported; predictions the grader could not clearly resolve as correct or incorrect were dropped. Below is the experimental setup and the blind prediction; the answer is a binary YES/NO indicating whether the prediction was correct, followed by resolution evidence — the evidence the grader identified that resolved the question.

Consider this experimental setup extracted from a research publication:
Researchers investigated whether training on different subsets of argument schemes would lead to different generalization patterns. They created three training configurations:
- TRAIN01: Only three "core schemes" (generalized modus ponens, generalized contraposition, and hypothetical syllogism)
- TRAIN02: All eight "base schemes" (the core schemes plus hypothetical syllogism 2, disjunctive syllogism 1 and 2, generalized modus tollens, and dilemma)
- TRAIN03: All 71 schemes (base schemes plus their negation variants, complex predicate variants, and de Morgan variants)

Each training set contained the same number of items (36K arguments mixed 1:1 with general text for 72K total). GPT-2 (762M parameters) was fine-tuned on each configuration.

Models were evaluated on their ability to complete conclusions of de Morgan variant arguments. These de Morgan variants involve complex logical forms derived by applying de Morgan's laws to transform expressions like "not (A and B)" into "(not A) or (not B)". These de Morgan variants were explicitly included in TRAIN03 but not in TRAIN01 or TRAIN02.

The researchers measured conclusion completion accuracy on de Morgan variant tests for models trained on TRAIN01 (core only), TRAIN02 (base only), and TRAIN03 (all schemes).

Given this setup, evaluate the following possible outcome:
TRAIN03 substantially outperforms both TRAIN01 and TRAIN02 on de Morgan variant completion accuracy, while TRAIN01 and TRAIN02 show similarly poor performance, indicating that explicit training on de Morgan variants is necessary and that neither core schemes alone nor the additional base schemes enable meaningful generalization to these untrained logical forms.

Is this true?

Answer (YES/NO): NO